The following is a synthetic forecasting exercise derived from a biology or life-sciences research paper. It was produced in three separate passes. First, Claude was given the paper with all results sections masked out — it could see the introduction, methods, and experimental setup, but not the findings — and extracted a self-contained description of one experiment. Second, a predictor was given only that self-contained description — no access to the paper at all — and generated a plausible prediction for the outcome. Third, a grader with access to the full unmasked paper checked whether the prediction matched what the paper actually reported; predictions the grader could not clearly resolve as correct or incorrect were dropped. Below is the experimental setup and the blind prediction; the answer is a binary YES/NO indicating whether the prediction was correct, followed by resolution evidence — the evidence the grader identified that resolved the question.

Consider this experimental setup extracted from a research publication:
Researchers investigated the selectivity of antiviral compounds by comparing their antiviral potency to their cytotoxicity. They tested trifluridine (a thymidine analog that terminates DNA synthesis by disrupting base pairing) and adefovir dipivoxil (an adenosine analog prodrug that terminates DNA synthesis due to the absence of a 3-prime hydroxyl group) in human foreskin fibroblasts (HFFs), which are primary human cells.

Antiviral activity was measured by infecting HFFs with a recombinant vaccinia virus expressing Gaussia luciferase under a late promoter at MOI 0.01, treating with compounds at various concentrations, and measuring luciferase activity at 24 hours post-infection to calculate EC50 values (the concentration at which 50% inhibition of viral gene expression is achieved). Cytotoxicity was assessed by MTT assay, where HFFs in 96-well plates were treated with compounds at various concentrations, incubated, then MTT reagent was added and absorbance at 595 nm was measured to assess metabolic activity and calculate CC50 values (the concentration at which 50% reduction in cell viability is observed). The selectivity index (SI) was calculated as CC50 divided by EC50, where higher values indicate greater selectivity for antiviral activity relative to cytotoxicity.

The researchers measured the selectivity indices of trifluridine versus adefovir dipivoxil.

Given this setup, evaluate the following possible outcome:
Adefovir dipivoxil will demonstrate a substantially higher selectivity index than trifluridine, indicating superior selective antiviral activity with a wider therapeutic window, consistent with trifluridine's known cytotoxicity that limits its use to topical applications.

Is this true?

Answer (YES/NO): NO